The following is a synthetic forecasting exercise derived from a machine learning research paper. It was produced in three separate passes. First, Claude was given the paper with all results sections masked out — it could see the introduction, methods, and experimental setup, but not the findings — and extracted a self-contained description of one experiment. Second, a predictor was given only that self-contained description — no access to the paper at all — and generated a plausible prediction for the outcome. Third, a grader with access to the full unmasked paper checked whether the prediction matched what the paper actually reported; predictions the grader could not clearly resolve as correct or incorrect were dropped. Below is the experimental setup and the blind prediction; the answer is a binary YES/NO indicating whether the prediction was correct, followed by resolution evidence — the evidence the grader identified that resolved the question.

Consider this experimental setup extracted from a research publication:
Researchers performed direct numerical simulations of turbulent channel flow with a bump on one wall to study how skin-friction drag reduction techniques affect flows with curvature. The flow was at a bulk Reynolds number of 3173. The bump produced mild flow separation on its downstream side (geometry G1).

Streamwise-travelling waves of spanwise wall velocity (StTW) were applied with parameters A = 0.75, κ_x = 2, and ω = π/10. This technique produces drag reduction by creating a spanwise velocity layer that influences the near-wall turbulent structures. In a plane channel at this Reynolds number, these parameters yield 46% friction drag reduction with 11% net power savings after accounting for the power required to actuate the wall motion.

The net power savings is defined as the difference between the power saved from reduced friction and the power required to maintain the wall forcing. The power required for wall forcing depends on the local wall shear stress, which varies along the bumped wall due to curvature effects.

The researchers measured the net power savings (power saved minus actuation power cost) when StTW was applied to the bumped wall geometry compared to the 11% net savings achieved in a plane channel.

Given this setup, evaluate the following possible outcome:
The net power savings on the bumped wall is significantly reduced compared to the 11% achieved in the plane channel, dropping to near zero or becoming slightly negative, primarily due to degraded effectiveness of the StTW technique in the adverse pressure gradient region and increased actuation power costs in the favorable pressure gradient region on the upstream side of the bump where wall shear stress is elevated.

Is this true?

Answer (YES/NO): NO